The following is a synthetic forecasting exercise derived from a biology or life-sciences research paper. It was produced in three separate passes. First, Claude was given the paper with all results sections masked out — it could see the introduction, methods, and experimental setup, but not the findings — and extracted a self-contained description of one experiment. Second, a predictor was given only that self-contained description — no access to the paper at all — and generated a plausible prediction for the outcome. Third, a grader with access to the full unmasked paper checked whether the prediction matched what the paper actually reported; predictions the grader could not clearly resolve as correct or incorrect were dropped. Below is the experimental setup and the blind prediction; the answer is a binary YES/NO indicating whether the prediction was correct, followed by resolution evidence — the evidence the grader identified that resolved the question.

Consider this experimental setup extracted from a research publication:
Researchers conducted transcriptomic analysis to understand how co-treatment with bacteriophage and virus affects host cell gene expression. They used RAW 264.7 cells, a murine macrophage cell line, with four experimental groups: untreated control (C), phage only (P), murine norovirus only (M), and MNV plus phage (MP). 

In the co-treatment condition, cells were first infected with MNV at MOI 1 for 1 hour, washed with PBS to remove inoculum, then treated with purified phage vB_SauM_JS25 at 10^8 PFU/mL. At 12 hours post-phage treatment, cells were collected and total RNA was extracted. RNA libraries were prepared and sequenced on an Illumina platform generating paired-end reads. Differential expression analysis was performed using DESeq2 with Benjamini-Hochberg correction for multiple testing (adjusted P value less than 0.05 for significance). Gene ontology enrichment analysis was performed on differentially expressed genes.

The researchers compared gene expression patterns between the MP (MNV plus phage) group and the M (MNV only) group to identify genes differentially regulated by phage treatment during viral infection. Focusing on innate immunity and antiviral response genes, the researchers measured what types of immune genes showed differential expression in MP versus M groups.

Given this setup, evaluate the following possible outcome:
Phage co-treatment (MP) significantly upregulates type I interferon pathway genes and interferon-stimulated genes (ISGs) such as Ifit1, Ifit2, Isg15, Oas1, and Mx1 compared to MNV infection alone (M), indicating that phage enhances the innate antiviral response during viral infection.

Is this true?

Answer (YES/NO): NO